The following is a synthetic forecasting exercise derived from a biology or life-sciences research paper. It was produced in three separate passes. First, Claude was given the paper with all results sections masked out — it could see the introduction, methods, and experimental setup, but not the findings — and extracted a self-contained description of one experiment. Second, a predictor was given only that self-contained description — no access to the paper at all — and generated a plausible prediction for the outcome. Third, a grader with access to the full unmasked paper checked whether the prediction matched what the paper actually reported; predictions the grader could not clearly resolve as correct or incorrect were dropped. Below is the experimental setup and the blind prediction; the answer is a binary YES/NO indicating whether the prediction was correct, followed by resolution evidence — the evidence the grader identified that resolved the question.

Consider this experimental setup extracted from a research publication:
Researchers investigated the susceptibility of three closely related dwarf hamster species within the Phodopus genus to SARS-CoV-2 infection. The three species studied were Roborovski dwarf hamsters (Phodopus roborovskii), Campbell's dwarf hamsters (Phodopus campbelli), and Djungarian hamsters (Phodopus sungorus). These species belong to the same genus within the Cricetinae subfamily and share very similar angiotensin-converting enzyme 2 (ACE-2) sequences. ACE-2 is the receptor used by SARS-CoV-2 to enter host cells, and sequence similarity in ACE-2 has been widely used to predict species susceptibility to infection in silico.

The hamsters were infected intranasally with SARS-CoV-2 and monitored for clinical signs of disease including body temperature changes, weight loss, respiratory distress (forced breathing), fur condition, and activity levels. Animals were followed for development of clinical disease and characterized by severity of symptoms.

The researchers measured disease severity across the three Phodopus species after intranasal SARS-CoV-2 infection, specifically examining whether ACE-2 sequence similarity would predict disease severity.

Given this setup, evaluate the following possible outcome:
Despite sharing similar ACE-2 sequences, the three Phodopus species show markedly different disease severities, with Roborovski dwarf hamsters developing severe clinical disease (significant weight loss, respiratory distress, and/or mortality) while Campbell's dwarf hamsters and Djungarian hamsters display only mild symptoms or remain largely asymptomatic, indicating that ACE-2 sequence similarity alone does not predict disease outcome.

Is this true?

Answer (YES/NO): YES